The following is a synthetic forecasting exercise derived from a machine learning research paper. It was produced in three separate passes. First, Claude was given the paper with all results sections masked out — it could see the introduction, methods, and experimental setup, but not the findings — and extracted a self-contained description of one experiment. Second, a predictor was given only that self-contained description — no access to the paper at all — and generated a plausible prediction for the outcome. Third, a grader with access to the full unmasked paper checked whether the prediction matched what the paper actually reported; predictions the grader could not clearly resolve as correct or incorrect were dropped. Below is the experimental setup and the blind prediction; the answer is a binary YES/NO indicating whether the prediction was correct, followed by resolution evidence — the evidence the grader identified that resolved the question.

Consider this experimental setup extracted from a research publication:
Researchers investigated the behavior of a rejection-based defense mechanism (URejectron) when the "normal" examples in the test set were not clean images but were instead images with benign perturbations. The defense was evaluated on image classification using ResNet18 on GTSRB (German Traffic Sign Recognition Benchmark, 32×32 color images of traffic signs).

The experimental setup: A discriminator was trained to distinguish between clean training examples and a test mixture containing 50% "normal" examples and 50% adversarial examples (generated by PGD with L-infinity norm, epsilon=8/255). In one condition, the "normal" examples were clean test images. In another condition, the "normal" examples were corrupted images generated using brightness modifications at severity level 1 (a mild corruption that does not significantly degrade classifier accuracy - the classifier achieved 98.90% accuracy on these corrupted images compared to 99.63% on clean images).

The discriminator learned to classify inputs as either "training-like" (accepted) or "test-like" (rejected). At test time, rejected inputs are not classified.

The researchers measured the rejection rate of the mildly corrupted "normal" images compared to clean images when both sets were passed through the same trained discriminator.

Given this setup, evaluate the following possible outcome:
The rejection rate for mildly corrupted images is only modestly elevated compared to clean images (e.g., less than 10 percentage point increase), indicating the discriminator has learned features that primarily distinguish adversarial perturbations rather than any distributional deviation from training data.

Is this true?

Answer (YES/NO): NO